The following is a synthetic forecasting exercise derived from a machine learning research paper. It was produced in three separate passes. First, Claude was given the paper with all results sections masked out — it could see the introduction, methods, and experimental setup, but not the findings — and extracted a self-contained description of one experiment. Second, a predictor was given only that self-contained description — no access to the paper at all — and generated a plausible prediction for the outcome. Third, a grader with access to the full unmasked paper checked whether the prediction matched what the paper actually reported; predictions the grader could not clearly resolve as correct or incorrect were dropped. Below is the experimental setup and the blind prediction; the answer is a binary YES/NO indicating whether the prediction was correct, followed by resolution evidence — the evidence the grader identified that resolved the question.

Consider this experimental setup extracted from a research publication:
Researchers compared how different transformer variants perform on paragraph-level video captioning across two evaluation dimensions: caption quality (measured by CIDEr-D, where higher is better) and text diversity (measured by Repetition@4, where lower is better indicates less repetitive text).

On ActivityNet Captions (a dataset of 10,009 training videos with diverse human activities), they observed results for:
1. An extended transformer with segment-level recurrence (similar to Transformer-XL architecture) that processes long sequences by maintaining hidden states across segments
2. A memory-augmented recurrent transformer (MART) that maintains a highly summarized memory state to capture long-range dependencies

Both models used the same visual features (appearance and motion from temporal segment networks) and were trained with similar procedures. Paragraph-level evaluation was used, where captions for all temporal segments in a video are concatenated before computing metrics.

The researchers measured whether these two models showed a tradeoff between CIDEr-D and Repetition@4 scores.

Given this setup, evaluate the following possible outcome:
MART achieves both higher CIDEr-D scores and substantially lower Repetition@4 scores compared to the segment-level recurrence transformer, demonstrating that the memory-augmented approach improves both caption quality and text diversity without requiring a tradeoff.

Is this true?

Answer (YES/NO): YES